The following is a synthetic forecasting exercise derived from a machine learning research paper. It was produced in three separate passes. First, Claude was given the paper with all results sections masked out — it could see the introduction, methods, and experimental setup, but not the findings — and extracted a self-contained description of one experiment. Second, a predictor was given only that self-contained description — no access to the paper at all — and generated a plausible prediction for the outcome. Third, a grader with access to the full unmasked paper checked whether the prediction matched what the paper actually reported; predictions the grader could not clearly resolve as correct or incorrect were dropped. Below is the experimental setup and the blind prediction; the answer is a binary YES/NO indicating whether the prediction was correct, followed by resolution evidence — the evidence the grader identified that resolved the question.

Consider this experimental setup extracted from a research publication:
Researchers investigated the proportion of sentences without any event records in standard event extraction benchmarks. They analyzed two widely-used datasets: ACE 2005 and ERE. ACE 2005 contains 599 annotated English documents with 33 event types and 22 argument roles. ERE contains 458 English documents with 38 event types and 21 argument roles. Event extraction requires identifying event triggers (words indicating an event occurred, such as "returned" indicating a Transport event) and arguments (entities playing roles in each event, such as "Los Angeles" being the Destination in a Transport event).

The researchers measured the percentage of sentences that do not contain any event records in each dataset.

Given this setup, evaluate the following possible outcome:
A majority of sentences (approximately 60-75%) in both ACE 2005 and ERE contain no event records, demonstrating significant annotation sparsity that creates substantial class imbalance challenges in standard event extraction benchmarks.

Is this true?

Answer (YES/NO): NO